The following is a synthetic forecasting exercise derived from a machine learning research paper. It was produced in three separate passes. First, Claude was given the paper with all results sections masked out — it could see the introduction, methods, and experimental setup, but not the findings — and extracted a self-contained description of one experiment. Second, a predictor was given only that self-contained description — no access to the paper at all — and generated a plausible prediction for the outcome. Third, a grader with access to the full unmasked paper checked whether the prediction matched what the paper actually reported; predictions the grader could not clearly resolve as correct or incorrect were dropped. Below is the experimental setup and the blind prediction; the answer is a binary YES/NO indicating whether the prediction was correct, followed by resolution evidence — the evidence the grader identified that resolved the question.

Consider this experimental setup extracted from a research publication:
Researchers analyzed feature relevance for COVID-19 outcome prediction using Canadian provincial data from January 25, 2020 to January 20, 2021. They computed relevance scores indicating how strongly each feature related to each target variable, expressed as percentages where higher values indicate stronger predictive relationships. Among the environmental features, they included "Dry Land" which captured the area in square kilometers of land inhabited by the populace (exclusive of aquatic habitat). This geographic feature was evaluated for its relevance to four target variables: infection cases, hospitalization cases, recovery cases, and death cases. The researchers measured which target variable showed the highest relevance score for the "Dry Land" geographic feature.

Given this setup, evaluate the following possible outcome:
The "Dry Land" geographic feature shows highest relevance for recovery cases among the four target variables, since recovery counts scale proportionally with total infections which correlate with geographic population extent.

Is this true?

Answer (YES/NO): NO